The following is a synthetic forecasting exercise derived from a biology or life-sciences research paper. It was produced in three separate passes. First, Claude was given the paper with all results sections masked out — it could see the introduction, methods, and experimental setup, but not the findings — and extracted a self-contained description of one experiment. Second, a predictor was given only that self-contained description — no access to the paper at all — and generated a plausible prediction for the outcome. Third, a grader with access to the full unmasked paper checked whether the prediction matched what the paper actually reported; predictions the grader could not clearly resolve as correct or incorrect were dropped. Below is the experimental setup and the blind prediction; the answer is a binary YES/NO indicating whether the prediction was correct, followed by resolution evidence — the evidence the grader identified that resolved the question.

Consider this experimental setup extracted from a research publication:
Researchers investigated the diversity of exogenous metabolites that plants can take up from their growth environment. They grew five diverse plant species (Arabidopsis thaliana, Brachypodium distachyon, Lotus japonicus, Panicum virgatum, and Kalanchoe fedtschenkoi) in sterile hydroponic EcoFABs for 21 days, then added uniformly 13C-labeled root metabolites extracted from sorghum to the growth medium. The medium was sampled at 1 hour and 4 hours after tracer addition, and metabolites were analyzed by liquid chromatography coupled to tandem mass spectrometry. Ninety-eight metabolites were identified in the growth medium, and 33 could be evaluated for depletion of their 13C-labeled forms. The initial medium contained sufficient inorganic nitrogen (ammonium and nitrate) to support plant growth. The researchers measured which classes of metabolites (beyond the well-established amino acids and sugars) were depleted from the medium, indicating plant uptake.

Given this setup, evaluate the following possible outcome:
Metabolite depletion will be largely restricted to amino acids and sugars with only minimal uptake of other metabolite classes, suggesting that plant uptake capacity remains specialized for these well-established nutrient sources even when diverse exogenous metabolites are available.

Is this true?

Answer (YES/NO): NO